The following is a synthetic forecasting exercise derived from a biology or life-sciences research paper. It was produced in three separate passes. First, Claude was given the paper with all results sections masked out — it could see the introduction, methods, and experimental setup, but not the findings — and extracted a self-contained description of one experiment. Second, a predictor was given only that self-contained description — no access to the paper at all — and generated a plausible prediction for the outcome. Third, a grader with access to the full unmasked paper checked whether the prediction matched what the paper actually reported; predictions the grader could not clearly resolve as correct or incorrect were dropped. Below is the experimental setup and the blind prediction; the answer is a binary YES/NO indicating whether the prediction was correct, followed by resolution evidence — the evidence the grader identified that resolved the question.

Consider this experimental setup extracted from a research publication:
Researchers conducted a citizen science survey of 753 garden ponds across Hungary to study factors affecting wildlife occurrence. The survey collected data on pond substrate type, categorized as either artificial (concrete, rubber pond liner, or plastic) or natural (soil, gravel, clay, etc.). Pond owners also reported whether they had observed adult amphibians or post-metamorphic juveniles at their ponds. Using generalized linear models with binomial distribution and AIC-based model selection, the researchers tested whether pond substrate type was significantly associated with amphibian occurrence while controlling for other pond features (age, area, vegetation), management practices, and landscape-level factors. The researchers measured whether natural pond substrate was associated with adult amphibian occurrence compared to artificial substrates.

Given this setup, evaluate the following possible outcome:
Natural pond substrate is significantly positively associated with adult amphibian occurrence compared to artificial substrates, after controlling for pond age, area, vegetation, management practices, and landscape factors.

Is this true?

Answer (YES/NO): NO